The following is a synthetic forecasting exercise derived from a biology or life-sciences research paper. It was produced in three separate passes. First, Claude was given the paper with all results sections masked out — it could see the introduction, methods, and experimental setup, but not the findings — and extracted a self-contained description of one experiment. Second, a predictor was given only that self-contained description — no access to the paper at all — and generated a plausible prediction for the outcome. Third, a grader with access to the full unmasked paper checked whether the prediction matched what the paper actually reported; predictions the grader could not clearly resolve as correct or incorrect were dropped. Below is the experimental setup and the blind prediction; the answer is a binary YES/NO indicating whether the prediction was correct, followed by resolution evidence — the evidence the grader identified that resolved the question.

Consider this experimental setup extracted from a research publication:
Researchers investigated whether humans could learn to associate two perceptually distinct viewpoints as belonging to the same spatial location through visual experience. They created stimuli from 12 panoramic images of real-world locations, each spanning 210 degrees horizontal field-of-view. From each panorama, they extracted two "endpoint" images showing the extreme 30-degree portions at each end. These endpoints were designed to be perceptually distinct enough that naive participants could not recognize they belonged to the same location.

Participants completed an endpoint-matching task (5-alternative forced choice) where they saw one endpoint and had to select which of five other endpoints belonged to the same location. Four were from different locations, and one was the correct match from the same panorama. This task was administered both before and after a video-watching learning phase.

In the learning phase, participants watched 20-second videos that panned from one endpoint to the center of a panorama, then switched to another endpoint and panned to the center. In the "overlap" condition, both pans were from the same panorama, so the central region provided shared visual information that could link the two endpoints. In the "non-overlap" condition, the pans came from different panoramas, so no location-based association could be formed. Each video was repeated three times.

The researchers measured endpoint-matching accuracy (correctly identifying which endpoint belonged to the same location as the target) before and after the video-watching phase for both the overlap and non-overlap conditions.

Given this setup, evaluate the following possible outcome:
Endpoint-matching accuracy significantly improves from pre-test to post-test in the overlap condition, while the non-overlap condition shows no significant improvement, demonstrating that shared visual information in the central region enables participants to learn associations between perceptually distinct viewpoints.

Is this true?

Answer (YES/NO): YES